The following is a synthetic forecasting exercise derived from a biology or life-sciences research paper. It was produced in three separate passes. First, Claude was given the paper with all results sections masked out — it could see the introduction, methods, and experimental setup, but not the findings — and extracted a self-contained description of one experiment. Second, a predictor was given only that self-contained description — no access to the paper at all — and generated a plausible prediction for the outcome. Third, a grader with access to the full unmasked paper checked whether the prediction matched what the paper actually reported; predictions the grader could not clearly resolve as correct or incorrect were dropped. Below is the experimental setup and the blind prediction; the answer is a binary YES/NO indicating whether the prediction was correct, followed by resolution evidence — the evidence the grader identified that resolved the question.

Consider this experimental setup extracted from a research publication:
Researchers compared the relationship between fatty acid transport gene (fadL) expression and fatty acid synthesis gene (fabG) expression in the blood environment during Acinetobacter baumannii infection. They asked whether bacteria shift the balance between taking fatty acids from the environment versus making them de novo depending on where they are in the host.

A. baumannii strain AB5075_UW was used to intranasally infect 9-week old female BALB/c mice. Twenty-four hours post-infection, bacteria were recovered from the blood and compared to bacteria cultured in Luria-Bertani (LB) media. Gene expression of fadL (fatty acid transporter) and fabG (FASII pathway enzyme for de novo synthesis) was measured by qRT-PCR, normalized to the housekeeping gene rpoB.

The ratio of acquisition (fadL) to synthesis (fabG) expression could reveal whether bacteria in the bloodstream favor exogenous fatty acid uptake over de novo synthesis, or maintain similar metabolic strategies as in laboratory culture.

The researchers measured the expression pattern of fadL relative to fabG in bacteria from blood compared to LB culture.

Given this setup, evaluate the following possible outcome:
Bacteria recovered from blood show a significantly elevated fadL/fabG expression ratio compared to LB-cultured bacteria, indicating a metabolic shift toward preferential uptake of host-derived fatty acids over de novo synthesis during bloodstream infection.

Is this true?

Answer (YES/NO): NO